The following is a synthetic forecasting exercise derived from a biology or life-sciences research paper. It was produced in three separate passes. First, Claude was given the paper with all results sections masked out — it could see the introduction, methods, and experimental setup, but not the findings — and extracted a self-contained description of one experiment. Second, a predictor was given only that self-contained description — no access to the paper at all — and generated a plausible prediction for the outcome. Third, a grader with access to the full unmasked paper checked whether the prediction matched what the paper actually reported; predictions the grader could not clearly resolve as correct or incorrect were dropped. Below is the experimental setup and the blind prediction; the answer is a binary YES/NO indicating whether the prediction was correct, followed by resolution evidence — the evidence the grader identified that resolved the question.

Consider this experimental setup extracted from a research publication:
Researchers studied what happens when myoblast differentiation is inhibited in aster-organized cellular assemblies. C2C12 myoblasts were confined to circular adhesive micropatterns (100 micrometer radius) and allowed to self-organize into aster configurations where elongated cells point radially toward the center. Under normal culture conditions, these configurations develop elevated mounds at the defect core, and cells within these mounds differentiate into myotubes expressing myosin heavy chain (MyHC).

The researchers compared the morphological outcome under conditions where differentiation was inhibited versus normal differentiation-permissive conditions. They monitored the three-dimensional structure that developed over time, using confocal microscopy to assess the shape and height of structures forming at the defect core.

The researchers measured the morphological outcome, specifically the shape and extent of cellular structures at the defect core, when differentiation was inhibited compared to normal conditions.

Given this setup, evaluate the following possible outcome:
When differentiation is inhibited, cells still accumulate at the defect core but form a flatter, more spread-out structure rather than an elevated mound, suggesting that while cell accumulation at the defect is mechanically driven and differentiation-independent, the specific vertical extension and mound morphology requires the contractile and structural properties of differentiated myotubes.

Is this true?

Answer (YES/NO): NO